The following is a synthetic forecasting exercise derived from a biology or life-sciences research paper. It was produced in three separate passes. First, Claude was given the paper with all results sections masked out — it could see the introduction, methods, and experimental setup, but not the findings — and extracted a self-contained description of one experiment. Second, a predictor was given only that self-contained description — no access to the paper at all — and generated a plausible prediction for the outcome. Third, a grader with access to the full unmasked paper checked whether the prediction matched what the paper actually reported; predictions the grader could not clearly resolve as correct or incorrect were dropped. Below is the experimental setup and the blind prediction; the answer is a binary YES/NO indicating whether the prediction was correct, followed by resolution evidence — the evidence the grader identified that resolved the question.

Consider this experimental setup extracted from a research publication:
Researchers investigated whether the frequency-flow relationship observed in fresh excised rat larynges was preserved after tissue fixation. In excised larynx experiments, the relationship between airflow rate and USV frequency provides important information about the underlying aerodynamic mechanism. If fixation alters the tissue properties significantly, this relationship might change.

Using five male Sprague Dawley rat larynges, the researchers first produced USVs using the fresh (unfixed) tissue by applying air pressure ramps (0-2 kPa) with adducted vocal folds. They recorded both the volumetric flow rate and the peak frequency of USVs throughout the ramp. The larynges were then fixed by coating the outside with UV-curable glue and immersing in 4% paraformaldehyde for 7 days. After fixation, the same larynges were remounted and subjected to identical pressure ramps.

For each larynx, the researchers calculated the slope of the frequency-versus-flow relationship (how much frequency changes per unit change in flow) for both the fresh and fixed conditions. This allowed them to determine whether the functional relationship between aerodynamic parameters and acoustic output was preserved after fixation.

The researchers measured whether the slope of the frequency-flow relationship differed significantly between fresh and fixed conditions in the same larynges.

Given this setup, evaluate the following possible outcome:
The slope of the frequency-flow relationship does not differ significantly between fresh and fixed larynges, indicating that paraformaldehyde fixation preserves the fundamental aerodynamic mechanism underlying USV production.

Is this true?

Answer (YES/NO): YES